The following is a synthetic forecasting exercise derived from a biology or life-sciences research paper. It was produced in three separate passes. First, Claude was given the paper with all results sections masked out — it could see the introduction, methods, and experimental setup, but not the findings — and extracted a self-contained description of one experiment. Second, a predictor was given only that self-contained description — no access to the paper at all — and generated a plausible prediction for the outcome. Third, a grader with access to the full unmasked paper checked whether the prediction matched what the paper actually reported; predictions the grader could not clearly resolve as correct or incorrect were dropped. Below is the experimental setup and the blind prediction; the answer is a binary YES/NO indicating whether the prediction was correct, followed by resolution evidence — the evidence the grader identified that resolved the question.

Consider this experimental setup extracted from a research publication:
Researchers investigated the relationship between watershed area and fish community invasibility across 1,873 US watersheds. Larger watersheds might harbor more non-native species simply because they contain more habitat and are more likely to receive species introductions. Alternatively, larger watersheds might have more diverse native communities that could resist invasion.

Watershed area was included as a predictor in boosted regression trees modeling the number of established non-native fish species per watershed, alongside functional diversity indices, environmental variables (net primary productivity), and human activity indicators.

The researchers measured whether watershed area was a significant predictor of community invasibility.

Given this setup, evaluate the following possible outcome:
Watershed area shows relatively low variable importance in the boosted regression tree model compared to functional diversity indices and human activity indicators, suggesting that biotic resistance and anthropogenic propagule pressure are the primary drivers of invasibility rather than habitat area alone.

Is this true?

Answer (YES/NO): NO